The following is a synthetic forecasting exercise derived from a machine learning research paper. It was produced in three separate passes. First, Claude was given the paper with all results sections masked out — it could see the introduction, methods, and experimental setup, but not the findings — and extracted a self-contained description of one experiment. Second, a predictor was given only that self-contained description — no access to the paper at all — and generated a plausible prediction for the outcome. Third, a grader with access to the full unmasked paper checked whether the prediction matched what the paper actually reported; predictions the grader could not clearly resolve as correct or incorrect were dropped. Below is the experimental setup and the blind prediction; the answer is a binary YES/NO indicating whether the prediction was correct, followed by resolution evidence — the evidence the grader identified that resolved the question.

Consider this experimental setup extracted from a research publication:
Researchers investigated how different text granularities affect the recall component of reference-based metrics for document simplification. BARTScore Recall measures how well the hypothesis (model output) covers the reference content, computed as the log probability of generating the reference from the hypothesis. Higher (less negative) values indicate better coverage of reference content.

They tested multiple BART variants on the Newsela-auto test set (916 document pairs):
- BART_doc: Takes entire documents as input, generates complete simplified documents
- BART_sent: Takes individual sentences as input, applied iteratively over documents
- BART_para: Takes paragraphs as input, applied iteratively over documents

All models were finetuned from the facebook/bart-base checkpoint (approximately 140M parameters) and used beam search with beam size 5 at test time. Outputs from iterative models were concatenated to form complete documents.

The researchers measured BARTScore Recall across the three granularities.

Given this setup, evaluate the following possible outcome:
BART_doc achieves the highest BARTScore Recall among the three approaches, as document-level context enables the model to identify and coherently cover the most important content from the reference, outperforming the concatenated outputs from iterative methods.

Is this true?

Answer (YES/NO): NO